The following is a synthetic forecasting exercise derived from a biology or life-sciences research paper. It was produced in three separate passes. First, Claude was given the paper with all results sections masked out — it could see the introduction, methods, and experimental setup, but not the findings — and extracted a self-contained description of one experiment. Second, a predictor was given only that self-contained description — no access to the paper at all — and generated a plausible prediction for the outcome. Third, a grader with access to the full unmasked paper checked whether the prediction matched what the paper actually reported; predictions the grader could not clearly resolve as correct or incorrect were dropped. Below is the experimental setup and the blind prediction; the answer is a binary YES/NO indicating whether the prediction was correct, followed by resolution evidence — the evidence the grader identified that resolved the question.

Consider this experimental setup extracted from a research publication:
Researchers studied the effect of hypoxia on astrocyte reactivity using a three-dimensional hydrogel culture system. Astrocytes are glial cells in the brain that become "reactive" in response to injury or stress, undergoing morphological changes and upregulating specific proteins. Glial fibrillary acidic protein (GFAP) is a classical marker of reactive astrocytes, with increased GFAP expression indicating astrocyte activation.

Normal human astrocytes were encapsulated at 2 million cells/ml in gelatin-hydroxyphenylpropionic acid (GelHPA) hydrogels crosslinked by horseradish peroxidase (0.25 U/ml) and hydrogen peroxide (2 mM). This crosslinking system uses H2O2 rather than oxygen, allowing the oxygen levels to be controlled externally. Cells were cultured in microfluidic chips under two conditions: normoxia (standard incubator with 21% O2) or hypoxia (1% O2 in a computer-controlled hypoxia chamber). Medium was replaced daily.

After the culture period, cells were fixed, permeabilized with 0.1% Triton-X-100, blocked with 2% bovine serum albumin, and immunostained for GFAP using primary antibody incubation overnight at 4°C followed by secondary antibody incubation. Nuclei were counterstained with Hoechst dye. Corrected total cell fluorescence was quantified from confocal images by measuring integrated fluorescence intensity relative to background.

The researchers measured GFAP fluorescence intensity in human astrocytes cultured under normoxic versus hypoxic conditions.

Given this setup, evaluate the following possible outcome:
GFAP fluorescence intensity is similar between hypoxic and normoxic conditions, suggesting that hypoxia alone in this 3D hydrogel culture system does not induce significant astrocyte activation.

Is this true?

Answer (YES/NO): NO